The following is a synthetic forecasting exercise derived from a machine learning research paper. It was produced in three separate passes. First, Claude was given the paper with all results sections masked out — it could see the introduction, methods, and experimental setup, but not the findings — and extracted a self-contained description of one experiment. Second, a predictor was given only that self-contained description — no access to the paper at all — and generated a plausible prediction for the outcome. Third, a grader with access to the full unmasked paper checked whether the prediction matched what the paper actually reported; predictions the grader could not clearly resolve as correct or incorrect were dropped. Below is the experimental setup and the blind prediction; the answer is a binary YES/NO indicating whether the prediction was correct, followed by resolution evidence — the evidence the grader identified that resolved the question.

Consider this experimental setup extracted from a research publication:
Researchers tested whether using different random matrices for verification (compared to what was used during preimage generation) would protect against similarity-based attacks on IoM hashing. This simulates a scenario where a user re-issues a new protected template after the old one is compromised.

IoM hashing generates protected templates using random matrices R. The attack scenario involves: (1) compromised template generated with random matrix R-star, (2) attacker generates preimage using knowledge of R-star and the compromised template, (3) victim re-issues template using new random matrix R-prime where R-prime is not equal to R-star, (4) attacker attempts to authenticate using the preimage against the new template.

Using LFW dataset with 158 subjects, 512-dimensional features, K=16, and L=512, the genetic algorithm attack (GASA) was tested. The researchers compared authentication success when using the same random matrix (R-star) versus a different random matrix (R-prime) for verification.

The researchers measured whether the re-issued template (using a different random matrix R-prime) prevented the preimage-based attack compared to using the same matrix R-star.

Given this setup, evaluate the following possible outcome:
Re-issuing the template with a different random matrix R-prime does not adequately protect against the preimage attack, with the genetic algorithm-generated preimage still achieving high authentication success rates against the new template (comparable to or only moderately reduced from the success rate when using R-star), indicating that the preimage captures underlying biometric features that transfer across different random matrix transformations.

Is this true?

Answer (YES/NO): YES